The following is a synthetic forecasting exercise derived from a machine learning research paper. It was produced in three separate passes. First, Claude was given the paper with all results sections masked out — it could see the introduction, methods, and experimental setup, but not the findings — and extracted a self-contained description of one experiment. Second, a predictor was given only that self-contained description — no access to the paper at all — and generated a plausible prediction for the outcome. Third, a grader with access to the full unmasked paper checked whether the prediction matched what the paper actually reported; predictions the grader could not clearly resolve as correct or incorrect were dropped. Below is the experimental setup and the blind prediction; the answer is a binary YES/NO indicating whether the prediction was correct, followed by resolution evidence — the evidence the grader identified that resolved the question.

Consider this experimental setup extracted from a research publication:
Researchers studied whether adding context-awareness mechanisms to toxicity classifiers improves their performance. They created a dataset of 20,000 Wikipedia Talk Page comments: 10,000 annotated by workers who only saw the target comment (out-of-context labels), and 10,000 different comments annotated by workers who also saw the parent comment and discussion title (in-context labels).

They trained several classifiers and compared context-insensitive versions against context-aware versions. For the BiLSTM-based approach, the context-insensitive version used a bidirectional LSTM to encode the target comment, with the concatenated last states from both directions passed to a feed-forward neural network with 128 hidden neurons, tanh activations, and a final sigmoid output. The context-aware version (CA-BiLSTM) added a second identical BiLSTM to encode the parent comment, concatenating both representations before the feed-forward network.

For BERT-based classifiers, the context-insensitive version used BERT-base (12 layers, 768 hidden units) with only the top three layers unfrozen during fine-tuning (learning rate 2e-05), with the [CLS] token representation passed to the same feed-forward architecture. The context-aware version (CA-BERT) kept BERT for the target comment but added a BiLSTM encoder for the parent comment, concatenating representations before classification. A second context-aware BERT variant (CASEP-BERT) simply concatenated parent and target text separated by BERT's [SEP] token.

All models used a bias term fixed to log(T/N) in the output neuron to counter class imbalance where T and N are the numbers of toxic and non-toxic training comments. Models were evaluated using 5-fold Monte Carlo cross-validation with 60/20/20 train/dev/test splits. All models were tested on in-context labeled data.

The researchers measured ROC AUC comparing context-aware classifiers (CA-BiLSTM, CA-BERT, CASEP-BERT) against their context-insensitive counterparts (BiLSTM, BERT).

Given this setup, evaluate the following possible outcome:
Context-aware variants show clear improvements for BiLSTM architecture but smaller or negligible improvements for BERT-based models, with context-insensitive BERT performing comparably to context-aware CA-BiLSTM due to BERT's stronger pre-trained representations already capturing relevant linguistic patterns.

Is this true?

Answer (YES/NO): NO